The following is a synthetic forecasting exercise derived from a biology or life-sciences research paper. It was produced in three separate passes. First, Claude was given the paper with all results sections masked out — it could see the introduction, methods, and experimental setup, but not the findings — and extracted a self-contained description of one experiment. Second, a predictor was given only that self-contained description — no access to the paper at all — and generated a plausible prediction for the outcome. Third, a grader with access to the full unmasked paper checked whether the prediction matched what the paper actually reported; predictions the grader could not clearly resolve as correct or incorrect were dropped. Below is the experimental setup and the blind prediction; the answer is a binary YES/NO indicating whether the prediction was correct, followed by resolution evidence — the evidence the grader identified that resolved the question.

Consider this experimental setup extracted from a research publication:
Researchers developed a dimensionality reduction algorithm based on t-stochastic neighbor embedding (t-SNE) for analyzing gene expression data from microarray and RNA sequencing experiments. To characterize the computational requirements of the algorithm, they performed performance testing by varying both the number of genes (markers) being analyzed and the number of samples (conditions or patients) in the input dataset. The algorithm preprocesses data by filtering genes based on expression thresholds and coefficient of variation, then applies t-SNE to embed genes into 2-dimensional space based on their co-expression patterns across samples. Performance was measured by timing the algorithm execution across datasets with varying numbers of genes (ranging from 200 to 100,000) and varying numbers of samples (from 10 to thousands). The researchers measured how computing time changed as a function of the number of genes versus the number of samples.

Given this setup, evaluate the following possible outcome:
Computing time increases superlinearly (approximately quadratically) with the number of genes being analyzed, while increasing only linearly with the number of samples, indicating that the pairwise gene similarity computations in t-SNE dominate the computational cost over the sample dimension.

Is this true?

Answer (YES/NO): NO